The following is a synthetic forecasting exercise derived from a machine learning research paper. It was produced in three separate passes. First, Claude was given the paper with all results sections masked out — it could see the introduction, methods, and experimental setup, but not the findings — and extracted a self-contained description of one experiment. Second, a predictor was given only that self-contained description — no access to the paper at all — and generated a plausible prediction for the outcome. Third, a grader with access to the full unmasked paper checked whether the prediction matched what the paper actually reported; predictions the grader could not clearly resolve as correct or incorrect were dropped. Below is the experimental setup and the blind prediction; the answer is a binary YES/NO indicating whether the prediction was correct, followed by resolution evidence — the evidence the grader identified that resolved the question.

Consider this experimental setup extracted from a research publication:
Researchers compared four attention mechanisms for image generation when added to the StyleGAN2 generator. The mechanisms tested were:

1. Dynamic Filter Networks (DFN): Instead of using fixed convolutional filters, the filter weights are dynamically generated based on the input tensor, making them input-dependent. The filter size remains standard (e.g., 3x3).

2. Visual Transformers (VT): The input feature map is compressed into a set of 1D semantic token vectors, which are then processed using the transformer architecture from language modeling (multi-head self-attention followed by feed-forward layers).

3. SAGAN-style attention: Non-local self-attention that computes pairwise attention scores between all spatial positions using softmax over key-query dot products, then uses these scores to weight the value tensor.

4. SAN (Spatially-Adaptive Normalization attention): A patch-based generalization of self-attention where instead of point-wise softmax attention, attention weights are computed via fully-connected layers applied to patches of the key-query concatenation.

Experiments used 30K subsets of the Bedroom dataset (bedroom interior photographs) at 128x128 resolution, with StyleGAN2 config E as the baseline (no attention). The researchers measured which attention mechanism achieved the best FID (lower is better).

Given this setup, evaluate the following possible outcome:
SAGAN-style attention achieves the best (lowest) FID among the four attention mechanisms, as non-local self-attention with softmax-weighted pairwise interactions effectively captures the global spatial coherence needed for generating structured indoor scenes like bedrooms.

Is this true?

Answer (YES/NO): NO